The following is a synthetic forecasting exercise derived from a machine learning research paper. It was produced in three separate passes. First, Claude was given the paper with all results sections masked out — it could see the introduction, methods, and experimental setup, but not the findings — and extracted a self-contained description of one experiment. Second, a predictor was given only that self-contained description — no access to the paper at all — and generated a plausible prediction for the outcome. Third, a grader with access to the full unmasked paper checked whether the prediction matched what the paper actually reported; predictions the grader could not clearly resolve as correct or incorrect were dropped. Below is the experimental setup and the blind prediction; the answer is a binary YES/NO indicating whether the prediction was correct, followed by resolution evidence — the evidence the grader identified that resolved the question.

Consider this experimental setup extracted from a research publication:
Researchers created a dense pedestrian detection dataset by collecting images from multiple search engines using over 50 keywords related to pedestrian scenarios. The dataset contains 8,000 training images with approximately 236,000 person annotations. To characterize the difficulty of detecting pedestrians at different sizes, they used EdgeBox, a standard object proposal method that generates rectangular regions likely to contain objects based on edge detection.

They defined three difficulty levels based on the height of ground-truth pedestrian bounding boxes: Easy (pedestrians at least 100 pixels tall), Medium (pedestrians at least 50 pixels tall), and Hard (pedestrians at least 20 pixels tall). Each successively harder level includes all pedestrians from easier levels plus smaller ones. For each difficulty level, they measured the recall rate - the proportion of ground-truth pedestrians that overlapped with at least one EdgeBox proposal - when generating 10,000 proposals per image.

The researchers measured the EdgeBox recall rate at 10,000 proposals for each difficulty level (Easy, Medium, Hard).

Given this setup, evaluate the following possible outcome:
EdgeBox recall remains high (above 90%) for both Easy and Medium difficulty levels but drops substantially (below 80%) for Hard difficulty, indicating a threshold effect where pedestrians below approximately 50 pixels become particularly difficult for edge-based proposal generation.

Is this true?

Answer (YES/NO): NO